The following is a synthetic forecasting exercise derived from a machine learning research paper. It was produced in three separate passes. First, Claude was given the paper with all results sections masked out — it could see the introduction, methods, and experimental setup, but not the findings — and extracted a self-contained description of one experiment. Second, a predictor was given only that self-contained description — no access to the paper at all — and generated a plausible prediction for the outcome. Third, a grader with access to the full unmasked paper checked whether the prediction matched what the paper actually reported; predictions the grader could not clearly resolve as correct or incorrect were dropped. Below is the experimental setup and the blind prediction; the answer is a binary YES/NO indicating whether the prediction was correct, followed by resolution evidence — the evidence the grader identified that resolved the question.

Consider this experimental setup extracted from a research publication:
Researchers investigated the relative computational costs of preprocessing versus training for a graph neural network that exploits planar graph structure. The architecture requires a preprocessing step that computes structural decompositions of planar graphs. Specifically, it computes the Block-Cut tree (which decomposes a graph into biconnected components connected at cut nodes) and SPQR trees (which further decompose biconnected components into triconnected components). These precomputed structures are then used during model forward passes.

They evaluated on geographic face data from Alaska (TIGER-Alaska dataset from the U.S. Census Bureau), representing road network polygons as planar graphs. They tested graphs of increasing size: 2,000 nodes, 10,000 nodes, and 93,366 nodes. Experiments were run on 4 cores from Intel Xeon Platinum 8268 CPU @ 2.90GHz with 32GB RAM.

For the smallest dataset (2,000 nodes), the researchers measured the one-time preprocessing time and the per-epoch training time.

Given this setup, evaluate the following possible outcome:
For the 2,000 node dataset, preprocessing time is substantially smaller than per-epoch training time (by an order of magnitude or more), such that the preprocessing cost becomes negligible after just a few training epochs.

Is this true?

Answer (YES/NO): NO